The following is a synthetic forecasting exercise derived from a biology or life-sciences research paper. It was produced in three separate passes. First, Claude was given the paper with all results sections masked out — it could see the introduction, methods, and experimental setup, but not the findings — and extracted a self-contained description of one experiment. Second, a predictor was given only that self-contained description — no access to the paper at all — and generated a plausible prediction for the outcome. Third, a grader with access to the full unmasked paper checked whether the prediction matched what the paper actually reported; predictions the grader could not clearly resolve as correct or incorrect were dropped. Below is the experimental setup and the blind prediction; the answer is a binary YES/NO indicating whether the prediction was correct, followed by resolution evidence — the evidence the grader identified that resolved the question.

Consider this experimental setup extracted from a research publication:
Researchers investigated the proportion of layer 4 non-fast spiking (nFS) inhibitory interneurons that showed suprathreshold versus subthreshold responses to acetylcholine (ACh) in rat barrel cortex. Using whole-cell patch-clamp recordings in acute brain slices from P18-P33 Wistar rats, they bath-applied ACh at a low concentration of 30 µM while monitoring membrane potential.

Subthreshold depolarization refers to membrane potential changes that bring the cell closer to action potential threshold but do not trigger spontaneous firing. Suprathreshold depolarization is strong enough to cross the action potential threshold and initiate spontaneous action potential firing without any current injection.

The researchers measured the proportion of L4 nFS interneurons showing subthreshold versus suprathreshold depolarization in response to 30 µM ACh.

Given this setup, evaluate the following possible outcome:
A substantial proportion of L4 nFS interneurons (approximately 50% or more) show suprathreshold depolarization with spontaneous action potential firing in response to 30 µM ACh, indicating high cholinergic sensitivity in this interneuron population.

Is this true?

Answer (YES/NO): NO